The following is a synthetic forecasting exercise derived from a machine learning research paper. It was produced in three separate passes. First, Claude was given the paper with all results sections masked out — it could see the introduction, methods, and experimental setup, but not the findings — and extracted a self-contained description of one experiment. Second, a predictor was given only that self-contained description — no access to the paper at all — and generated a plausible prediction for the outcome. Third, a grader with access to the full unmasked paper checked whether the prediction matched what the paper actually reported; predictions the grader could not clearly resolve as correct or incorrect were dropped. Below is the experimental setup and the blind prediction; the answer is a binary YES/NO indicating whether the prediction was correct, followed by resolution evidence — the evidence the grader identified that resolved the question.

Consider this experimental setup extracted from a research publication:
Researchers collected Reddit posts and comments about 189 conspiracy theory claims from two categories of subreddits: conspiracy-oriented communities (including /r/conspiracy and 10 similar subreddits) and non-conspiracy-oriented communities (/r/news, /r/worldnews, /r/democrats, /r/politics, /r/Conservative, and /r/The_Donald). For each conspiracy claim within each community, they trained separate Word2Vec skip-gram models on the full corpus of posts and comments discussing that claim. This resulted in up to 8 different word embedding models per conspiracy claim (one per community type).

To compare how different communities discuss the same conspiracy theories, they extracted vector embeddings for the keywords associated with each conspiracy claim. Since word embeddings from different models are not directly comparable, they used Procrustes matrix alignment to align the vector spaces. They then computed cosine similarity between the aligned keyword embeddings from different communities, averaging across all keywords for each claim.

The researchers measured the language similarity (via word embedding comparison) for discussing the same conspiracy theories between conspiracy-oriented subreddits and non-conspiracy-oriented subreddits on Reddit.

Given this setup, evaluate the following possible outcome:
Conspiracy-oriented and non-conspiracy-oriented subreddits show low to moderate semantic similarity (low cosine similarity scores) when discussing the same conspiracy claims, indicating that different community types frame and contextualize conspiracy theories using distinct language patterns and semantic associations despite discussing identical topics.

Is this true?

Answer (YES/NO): YES